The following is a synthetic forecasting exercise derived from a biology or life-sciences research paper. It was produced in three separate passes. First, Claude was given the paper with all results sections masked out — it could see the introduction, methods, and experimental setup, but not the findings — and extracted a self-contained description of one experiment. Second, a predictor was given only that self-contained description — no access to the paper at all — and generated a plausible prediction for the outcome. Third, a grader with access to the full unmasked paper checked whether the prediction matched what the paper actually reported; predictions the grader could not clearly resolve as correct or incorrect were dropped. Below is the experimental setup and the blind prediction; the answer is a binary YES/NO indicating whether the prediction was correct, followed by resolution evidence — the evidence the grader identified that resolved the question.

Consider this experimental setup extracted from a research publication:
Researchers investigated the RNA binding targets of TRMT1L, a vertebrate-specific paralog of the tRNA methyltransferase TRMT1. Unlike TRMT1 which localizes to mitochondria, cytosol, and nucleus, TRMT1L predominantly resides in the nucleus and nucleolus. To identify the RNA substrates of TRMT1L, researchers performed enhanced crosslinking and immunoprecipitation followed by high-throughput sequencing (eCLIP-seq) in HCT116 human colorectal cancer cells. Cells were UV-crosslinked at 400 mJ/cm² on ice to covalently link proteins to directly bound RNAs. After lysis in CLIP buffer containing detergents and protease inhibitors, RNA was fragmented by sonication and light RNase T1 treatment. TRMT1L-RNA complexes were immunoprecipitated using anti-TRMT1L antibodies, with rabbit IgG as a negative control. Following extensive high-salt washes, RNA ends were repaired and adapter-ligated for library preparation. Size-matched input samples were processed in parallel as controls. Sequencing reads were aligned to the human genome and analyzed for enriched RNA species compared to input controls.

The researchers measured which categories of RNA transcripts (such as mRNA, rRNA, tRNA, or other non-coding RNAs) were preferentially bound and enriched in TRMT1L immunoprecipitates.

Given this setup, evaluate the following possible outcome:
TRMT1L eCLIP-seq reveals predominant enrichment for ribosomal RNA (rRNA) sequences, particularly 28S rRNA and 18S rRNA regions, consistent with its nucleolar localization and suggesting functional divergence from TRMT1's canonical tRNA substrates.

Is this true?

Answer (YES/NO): NO